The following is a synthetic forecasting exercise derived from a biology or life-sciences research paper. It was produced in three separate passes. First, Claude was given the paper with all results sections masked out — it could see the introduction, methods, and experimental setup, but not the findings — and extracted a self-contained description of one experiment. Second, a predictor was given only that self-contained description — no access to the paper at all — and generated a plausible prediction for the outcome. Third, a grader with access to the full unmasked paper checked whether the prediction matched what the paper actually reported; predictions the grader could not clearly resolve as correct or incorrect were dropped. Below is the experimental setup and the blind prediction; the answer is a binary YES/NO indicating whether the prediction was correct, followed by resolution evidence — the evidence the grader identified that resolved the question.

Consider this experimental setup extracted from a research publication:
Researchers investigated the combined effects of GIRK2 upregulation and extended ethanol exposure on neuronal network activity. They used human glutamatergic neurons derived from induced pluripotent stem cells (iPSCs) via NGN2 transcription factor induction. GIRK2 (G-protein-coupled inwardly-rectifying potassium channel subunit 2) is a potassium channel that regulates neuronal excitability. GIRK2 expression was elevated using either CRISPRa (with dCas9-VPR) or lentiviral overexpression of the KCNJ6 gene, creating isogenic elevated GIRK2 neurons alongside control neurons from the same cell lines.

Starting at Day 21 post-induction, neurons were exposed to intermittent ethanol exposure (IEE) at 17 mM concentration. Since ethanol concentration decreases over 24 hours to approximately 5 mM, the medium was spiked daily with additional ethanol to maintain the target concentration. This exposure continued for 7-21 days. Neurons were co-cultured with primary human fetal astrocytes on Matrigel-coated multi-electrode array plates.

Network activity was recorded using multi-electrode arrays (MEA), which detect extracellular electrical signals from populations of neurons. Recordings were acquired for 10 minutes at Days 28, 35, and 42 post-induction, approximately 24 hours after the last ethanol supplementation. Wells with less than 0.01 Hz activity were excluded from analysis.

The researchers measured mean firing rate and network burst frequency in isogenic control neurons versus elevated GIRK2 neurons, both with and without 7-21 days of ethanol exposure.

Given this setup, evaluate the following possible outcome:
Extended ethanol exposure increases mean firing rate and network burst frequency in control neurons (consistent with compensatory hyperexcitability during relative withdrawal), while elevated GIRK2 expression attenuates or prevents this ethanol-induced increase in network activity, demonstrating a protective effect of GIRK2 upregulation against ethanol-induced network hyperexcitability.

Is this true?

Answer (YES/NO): YES